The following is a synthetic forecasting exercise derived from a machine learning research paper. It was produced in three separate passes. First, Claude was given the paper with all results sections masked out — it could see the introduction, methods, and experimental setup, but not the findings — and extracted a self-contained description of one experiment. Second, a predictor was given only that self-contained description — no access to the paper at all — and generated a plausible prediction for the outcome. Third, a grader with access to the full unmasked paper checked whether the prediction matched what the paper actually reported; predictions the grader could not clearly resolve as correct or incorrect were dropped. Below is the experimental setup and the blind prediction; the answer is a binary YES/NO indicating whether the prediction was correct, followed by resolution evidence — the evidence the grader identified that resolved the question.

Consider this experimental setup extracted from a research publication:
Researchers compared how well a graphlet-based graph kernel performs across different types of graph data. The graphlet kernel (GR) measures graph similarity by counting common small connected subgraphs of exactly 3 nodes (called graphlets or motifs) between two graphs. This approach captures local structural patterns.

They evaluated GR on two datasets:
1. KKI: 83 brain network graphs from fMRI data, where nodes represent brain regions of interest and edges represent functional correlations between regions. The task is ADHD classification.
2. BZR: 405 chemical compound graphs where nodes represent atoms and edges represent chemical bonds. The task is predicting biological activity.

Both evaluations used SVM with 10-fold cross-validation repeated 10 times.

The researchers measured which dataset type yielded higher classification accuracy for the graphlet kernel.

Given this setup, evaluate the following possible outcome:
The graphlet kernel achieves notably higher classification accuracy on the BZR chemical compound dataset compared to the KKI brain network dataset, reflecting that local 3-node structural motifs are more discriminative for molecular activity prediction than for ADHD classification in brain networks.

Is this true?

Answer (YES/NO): YES